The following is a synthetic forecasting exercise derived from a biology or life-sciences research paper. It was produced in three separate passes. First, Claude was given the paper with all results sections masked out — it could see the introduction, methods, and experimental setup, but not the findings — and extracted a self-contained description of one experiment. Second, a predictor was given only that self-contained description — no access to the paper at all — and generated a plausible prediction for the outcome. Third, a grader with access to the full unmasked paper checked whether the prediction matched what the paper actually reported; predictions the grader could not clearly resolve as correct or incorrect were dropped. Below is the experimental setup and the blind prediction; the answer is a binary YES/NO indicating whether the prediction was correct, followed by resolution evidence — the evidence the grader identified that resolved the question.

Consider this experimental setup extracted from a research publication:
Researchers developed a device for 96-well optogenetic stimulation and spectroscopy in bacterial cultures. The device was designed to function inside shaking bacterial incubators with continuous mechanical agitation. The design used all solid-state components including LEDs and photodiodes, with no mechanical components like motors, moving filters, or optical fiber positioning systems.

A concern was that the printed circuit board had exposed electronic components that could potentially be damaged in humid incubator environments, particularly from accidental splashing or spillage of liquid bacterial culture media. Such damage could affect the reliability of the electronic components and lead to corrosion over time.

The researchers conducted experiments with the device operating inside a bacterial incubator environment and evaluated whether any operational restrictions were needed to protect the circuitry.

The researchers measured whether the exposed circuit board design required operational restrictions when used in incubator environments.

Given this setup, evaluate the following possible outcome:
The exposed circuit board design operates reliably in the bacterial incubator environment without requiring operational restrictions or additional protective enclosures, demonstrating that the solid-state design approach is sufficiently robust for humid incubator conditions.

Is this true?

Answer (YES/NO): NO